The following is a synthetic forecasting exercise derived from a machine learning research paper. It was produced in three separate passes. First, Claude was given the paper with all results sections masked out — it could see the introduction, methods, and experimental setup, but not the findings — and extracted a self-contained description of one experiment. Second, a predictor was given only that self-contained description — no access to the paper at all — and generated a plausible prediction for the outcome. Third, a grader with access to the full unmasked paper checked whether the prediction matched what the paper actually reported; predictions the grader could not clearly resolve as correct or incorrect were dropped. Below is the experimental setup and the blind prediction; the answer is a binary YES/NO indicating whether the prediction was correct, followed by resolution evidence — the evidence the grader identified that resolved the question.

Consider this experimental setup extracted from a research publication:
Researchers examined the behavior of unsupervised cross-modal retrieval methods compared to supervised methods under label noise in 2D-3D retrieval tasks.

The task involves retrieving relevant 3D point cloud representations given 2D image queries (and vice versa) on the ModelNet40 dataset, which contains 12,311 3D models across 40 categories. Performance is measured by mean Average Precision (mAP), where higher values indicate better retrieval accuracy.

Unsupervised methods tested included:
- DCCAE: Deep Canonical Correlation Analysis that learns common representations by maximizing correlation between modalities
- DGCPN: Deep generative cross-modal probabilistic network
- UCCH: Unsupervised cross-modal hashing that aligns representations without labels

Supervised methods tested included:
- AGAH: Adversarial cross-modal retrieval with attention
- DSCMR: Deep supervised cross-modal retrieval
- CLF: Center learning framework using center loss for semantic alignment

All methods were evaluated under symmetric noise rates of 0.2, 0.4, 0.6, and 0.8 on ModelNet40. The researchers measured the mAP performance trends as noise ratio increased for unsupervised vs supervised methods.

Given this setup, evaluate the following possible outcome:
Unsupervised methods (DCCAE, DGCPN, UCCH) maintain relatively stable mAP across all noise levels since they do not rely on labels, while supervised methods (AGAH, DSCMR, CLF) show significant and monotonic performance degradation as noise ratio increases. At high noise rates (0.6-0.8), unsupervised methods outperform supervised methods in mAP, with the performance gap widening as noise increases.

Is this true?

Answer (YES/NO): NO